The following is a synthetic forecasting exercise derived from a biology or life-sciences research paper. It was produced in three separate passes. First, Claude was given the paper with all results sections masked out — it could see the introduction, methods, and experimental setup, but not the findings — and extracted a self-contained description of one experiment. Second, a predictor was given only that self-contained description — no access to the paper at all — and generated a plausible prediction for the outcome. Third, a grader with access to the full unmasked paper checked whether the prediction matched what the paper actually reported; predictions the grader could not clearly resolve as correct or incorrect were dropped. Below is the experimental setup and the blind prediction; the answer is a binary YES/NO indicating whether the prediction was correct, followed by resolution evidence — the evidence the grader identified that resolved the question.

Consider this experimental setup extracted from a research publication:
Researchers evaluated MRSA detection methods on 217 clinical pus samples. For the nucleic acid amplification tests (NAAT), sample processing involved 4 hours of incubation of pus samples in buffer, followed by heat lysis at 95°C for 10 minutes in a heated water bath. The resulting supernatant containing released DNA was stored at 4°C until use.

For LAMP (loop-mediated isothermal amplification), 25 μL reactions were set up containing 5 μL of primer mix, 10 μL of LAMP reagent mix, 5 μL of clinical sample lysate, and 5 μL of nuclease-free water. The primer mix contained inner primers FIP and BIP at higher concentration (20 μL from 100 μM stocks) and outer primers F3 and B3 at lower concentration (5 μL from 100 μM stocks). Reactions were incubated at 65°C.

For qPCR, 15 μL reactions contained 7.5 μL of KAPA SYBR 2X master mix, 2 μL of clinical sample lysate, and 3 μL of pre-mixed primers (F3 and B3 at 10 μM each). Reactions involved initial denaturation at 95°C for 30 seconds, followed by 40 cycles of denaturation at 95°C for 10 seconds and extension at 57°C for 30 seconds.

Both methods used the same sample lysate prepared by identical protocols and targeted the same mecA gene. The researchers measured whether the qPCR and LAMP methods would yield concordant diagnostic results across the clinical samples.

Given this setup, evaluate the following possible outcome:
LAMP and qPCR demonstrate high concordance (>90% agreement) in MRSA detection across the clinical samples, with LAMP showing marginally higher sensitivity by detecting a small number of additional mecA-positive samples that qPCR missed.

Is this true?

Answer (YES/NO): NO